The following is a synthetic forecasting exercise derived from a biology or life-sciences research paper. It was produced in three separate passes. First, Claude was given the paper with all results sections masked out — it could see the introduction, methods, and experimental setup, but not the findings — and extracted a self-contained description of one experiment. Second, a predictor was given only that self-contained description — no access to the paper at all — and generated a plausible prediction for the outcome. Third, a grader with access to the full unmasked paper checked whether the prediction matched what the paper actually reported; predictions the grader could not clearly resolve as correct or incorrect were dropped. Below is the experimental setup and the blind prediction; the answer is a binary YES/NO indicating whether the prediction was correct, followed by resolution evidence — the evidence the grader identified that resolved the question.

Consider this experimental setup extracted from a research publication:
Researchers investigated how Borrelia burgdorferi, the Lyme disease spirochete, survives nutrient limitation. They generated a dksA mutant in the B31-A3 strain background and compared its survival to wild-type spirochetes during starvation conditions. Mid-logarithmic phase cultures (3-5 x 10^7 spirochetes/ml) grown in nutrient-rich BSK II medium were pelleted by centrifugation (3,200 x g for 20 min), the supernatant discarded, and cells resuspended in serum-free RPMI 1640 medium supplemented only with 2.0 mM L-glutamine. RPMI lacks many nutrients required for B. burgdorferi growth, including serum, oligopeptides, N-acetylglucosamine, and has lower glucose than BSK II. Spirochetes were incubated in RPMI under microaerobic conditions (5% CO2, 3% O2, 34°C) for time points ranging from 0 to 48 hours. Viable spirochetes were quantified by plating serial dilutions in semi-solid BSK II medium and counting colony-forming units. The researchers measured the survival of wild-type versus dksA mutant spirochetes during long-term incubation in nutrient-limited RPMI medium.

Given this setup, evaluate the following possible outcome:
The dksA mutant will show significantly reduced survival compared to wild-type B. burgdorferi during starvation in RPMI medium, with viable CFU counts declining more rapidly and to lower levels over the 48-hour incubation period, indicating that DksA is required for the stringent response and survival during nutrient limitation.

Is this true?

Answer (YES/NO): YES